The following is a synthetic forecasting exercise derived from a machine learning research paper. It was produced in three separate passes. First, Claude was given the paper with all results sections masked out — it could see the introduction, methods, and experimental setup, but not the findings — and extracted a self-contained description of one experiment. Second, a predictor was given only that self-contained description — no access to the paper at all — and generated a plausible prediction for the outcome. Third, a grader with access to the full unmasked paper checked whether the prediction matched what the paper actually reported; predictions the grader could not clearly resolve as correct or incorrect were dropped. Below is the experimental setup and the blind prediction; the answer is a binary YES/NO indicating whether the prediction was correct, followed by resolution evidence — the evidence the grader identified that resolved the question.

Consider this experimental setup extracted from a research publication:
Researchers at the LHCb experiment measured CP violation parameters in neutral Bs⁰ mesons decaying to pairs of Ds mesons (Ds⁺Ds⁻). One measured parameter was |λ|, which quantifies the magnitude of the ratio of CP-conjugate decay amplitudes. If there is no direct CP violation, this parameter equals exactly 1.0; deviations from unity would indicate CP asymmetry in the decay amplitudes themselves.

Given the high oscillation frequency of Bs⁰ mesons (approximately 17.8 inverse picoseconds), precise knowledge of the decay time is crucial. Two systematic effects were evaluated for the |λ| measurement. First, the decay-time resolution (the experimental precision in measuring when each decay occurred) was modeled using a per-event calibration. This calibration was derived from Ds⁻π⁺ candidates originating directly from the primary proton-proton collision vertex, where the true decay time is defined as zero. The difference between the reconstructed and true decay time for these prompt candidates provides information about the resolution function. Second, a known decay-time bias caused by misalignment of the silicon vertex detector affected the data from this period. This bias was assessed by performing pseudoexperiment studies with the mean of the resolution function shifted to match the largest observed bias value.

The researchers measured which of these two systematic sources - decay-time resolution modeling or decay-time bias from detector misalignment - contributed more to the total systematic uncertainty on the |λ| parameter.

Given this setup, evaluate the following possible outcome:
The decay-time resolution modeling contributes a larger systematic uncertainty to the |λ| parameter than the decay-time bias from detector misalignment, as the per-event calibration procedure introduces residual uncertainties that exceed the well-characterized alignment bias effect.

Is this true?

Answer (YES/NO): YES